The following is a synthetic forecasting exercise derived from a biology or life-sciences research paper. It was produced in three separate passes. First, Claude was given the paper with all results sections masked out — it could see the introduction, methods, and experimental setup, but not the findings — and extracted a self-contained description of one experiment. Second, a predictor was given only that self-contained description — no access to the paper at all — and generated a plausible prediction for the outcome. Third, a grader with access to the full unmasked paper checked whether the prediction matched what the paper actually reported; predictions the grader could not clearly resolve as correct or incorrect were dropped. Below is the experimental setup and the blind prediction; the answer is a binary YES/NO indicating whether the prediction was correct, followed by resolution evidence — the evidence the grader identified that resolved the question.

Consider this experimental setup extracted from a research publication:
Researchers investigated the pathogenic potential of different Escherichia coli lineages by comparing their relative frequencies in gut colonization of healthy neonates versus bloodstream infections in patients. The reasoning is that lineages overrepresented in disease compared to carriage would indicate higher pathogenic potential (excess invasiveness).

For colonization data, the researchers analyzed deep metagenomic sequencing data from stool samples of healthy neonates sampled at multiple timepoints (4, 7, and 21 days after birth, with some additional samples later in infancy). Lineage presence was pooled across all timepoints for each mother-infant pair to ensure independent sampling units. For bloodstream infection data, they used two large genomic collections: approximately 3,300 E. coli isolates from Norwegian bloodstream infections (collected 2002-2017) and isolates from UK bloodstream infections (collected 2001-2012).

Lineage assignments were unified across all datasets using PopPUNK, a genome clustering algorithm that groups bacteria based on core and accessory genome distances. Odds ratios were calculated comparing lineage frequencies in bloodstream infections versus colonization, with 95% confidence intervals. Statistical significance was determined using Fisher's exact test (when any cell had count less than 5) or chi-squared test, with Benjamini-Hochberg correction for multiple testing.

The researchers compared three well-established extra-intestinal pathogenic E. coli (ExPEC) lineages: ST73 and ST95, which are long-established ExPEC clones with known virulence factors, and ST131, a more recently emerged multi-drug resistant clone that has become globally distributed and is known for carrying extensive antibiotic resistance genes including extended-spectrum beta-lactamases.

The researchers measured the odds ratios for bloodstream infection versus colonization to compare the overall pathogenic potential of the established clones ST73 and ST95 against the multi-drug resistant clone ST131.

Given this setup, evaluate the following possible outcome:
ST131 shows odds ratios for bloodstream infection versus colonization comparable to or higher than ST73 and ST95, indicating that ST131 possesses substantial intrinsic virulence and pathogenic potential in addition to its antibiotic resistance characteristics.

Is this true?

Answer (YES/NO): NO